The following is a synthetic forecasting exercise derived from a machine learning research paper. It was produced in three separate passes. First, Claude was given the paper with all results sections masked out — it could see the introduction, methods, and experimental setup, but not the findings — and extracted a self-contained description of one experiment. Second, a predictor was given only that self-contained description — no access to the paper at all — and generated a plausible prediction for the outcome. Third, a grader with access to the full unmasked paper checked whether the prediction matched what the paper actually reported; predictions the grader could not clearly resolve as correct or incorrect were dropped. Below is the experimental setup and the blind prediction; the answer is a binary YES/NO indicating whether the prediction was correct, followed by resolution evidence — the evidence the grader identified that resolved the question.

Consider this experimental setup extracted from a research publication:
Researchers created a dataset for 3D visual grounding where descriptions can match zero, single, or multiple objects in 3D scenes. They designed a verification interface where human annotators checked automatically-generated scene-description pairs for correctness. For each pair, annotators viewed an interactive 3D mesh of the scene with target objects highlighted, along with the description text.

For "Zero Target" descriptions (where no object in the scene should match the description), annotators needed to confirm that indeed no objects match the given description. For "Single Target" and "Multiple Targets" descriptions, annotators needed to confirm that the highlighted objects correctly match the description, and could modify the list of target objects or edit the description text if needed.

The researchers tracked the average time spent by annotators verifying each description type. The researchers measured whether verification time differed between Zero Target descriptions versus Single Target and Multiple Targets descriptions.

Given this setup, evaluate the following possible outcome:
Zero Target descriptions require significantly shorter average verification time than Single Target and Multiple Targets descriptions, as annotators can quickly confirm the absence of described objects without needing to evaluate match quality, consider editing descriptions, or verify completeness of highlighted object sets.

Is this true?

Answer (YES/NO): YES